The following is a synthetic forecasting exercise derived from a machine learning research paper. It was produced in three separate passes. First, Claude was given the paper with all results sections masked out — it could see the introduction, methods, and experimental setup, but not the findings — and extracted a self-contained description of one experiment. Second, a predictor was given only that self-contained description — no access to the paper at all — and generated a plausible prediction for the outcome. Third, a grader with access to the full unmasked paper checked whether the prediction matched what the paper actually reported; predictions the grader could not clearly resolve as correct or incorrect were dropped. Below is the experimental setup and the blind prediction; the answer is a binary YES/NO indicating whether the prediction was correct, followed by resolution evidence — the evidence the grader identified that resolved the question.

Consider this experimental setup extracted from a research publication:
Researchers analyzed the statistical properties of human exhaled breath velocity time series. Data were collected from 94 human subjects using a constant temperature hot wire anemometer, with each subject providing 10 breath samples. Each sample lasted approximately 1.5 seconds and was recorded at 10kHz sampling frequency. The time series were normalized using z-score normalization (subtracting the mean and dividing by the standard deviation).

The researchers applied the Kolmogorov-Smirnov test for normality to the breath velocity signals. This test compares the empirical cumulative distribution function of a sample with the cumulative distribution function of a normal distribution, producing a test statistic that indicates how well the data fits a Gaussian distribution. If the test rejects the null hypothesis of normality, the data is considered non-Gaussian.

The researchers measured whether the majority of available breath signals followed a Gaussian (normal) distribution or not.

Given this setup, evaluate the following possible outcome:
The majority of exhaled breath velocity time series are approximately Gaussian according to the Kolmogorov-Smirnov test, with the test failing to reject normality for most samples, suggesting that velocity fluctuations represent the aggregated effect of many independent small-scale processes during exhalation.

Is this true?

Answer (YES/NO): NO